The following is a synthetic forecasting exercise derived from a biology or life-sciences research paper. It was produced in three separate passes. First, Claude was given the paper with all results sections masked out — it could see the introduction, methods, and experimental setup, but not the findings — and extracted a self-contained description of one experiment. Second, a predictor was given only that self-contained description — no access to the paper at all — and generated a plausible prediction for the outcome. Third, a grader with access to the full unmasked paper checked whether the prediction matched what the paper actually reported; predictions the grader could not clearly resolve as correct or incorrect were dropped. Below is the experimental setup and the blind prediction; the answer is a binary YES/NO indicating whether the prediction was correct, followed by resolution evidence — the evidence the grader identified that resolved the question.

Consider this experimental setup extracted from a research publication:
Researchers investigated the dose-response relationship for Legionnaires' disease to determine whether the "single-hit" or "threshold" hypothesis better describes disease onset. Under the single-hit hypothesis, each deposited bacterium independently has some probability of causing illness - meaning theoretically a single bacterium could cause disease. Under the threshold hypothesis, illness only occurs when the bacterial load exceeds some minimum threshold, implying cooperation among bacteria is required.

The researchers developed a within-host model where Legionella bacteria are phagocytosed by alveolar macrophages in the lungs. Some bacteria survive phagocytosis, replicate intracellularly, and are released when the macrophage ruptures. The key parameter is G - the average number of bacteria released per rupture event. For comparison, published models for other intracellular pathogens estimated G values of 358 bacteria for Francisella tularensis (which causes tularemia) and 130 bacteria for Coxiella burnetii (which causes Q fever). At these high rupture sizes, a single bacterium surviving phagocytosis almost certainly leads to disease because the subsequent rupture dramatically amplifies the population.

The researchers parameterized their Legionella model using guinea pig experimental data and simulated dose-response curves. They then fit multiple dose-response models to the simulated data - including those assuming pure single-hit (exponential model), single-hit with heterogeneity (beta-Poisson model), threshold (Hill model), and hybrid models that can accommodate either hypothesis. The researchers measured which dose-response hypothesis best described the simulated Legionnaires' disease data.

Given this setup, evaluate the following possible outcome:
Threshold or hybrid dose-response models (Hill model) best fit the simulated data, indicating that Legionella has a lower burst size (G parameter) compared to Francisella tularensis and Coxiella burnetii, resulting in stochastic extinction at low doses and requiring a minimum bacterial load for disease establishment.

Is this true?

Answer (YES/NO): NO